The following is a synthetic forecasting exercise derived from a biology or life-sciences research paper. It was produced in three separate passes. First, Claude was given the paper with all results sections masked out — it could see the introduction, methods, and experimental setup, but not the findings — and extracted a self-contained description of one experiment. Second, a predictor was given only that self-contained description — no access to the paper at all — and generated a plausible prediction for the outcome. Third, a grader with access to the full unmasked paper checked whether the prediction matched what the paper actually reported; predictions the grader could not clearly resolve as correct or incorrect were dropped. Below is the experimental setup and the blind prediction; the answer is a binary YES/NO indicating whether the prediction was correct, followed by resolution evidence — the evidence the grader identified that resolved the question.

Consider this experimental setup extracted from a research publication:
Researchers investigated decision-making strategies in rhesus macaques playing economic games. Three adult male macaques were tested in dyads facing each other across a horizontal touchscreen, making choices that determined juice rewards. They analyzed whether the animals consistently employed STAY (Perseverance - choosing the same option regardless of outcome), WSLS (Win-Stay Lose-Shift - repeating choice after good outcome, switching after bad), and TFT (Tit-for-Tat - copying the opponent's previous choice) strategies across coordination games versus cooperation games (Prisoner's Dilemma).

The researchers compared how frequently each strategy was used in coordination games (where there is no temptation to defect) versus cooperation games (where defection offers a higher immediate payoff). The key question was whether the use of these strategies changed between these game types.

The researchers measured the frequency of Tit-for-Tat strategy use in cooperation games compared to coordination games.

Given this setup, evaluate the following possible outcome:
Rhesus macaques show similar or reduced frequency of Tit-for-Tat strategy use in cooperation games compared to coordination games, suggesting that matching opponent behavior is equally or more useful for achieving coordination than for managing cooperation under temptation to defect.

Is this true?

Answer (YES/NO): YES